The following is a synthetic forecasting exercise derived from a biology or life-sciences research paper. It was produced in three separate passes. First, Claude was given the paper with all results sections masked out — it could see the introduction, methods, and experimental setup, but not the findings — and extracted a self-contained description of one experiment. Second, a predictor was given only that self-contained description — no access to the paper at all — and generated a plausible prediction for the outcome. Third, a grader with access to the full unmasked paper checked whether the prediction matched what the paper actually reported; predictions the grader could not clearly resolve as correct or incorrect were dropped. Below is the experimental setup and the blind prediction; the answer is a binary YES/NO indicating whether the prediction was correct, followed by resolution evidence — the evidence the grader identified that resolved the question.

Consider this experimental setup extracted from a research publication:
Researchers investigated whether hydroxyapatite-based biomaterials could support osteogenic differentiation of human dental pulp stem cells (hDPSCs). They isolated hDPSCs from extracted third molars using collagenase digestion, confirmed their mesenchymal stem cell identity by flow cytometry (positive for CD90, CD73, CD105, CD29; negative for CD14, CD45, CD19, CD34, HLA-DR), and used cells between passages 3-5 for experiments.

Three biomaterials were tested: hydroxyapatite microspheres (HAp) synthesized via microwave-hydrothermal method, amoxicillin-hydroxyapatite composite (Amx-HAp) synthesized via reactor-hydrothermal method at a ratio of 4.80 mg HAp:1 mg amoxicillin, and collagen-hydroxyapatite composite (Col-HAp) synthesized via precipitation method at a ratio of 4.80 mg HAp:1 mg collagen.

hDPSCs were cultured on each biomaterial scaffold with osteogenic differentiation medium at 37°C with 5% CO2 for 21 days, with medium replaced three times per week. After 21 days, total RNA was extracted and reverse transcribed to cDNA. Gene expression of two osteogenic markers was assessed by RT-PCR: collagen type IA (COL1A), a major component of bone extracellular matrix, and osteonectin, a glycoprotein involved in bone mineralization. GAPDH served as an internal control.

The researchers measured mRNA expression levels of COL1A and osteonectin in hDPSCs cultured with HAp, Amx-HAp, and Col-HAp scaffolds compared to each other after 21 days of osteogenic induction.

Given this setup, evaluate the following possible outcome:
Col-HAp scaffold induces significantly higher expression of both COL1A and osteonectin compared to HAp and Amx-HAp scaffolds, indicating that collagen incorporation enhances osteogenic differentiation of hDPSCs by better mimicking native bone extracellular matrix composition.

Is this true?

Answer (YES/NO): NO